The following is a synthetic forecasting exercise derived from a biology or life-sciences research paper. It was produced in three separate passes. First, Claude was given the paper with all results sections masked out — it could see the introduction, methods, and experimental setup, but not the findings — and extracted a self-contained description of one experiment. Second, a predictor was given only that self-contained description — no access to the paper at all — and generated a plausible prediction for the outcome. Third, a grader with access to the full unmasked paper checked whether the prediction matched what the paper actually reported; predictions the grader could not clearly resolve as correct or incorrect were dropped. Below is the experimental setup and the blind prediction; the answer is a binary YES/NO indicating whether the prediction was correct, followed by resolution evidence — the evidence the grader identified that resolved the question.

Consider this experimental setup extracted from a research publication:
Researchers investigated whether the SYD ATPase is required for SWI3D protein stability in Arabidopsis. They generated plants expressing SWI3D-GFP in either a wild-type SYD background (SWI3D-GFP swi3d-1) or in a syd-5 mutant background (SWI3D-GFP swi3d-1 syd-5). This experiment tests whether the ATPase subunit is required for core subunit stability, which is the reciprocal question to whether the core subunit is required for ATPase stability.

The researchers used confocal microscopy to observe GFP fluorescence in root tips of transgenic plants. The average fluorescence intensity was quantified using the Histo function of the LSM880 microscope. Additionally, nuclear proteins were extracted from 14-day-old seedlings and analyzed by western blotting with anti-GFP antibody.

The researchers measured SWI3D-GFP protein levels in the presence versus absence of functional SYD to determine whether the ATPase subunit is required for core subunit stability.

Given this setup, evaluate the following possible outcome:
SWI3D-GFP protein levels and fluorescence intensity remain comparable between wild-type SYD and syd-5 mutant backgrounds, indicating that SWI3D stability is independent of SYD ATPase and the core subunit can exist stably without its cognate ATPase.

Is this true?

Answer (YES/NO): NO